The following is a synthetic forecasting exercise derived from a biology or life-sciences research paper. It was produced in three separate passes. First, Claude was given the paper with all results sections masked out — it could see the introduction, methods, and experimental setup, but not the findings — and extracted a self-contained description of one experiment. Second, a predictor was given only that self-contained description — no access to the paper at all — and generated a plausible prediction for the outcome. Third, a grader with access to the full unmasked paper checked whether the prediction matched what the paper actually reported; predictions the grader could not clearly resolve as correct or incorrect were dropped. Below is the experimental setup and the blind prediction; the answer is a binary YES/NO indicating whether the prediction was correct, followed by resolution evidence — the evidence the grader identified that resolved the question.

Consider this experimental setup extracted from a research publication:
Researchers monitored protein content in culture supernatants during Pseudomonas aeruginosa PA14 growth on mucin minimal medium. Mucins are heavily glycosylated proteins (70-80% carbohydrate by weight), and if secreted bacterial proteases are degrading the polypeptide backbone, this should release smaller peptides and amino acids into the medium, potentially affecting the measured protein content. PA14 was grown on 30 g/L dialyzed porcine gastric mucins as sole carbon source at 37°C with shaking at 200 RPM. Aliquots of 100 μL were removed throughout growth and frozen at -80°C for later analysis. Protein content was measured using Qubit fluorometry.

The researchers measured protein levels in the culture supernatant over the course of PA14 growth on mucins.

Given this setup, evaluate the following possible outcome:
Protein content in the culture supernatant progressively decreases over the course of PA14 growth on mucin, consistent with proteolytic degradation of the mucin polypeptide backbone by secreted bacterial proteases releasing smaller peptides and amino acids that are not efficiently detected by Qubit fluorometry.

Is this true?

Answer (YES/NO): NO